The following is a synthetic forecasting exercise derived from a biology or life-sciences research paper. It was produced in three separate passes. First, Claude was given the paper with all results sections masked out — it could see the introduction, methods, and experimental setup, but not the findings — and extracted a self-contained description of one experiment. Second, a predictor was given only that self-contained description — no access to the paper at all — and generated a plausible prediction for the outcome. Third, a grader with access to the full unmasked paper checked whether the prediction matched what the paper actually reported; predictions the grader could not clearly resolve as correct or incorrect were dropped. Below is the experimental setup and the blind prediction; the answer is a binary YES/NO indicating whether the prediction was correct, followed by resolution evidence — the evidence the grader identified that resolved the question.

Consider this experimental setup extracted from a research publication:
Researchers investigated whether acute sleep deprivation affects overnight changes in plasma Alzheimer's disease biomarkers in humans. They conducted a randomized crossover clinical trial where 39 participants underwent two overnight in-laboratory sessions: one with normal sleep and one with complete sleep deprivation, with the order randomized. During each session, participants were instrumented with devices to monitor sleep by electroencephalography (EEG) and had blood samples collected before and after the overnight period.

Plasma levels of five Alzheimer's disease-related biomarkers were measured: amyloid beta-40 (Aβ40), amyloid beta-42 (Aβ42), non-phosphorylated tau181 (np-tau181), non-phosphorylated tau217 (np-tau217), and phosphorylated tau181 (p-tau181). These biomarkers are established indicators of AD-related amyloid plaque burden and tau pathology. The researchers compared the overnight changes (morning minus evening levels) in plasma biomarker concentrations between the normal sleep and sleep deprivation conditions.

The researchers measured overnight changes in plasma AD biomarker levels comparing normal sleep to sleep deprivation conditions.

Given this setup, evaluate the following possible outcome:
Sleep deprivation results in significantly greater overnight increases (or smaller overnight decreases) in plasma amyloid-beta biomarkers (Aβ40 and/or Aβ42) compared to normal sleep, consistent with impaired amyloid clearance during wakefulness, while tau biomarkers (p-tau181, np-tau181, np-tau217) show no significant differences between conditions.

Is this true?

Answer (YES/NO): NO